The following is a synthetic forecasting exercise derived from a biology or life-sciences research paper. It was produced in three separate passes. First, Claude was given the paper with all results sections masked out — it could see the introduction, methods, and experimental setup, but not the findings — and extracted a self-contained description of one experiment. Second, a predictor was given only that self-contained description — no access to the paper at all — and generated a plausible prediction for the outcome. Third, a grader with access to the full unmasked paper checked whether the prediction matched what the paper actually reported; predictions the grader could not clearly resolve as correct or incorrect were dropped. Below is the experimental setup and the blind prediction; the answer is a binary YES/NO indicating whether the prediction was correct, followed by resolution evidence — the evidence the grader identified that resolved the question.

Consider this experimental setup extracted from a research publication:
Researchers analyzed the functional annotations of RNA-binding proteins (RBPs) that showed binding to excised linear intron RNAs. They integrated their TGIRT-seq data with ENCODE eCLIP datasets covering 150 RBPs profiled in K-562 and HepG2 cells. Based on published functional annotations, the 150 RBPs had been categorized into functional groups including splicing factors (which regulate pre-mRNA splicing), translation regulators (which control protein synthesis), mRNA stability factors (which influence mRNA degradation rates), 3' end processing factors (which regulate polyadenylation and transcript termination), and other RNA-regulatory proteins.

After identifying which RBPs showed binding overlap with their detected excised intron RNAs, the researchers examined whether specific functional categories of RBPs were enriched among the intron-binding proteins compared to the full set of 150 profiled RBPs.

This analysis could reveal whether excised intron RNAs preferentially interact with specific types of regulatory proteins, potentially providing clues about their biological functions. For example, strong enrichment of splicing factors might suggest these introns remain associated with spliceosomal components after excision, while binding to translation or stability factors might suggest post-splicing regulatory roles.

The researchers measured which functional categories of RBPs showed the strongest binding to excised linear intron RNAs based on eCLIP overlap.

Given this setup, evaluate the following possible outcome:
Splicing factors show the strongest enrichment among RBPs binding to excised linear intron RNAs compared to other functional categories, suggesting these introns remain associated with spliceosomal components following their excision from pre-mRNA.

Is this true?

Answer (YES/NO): YES